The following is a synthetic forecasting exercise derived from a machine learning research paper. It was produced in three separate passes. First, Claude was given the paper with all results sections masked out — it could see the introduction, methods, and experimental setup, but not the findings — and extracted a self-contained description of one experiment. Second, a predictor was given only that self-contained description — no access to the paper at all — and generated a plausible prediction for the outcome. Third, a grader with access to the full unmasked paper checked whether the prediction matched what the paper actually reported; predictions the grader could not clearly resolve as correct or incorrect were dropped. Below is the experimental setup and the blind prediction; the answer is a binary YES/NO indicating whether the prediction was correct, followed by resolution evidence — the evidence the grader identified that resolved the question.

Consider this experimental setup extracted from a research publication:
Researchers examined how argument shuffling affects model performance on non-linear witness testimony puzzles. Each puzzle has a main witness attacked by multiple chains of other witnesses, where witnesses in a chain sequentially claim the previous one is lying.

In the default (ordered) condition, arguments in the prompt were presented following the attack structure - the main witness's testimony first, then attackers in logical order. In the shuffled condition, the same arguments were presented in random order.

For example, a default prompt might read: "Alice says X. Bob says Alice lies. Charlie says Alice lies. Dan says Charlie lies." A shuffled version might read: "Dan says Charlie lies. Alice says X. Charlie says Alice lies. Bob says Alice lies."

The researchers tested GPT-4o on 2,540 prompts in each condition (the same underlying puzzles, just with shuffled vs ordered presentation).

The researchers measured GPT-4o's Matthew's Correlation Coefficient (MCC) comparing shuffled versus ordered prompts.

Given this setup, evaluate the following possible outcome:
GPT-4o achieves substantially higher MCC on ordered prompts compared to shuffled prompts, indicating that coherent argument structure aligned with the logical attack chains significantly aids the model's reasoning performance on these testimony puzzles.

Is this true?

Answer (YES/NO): NO